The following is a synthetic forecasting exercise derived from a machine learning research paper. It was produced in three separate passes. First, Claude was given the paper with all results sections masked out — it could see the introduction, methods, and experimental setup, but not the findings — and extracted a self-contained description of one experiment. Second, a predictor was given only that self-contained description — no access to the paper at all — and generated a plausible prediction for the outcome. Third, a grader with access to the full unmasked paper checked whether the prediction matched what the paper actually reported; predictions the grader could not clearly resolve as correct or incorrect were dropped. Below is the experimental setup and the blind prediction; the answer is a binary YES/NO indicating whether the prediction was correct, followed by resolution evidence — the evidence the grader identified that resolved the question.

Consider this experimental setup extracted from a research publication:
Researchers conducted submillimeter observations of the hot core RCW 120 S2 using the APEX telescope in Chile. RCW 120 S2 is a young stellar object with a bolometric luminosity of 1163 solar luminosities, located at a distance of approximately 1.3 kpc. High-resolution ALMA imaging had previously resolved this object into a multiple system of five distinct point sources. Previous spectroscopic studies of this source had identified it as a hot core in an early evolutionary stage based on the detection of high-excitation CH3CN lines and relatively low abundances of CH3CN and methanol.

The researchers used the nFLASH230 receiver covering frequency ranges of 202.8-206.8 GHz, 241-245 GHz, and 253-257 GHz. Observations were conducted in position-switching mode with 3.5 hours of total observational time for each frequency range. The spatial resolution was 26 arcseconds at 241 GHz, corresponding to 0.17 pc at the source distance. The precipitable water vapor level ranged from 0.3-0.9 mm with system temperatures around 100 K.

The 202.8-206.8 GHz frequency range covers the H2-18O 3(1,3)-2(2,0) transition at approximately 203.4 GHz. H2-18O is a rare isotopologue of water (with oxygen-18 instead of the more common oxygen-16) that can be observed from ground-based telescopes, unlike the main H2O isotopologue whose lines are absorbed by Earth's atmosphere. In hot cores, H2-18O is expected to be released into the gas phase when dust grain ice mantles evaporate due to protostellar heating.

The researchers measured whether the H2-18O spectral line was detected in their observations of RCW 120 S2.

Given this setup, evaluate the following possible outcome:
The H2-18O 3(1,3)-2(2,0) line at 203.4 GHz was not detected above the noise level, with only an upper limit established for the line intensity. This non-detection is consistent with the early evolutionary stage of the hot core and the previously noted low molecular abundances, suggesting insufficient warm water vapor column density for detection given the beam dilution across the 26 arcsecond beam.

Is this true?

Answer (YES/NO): YES